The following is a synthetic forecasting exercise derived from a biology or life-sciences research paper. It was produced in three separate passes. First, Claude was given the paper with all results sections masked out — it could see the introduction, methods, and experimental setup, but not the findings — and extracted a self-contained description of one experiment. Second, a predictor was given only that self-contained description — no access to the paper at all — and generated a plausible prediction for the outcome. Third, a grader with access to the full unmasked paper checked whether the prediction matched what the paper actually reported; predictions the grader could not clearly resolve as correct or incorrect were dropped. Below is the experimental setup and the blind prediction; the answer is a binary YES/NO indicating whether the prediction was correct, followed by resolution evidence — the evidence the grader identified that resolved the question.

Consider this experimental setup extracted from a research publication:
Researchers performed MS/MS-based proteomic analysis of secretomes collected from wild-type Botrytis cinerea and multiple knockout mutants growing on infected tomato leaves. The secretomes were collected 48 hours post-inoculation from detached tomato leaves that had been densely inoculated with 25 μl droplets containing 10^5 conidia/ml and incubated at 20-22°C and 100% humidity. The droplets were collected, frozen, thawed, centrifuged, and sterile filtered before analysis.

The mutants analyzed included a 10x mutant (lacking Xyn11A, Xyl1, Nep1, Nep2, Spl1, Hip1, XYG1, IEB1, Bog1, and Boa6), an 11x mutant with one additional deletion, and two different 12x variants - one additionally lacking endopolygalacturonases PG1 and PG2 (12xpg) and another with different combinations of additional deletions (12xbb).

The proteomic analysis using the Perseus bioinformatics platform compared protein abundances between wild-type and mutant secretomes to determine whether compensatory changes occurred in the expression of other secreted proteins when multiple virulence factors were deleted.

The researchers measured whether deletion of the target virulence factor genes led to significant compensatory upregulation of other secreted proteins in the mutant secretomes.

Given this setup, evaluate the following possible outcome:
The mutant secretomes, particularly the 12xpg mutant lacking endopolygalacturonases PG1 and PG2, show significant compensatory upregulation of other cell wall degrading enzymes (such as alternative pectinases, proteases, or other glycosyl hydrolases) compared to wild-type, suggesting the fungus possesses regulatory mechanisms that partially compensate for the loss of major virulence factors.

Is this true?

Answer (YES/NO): NO